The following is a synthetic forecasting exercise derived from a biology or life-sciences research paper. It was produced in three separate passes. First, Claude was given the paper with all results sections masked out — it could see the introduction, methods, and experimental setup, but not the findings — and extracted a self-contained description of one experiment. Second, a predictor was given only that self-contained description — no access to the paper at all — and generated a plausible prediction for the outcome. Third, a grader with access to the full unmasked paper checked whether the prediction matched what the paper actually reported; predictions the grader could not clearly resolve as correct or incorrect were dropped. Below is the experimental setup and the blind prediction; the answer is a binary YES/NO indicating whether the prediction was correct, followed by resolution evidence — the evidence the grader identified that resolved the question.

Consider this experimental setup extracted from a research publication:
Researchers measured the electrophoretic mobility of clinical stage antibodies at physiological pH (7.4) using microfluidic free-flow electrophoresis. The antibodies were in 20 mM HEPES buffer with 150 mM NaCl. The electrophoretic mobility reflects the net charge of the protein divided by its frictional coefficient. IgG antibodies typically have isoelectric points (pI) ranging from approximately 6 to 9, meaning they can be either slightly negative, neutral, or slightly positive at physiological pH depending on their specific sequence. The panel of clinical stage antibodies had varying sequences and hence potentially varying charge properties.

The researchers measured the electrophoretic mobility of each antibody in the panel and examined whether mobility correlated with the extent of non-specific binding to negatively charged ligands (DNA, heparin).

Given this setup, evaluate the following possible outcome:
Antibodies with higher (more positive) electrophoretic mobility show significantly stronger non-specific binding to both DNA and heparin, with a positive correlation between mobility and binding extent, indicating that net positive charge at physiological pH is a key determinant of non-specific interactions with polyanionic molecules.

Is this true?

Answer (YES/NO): YES